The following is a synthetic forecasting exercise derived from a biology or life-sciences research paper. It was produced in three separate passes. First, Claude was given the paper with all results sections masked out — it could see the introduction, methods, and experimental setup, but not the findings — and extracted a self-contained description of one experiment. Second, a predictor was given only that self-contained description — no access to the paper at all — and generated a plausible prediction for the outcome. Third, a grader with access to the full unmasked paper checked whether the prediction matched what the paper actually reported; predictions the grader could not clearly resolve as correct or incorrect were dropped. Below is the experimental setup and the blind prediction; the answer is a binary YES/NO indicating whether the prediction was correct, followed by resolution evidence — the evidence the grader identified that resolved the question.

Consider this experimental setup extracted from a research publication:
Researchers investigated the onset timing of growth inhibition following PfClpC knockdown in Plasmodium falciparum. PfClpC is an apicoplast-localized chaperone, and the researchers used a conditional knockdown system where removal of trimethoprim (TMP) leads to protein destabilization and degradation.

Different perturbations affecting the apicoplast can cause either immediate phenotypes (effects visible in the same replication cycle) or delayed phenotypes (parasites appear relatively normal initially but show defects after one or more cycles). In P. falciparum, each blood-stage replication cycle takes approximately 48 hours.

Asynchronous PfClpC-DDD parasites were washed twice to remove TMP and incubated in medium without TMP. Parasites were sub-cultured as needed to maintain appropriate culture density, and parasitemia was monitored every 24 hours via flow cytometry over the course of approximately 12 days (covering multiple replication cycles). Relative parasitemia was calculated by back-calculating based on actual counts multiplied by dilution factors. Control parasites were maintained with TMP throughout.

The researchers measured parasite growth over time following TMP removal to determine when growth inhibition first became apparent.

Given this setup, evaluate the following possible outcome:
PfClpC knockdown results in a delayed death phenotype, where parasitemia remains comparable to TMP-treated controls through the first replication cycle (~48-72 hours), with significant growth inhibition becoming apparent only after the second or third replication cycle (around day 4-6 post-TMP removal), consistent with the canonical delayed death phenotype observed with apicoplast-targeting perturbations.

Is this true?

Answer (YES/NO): NO